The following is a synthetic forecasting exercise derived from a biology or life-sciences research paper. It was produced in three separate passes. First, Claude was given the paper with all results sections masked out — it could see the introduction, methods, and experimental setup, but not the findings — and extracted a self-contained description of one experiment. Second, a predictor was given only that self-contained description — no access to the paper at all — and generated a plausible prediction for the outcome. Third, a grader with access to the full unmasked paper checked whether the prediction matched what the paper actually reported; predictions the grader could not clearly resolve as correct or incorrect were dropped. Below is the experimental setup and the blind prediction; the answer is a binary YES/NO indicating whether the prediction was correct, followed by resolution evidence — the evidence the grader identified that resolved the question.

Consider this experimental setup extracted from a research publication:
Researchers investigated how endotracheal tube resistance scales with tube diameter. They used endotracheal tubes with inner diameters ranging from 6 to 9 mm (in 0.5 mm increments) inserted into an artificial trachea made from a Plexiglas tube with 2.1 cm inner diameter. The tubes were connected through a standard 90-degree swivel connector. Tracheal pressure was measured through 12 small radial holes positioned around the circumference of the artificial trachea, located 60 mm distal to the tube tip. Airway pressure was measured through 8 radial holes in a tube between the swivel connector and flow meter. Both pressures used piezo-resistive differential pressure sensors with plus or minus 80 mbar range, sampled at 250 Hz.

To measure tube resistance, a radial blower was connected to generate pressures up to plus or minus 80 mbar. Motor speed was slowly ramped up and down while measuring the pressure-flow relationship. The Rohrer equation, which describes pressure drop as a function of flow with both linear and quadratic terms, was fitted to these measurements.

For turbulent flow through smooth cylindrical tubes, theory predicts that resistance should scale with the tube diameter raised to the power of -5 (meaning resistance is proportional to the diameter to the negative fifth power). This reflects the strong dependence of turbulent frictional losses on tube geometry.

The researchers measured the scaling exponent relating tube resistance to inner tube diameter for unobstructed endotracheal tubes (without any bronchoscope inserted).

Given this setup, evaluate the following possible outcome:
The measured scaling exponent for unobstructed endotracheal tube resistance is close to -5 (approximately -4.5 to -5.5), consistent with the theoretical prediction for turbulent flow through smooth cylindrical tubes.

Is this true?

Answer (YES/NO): NO